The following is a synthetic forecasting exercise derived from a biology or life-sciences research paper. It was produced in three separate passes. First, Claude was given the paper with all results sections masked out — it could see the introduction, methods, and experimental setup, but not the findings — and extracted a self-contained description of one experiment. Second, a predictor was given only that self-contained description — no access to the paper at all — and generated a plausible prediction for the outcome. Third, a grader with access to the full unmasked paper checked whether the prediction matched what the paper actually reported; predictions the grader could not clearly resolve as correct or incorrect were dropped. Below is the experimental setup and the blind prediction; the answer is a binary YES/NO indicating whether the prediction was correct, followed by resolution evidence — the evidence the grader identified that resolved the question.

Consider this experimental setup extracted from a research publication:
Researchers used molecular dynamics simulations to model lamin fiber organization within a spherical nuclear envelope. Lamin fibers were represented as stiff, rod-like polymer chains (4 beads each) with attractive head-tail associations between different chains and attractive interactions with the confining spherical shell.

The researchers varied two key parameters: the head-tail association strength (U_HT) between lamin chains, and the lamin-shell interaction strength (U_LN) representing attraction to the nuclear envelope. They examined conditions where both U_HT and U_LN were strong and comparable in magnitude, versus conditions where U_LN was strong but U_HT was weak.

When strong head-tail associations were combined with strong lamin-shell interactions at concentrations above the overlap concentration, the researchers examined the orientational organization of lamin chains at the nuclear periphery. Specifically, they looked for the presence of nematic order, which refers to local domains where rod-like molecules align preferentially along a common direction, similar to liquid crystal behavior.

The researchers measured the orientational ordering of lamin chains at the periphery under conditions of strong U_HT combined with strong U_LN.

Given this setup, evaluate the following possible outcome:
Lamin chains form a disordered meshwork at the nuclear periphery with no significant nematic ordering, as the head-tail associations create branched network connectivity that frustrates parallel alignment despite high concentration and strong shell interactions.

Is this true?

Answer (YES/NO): NO